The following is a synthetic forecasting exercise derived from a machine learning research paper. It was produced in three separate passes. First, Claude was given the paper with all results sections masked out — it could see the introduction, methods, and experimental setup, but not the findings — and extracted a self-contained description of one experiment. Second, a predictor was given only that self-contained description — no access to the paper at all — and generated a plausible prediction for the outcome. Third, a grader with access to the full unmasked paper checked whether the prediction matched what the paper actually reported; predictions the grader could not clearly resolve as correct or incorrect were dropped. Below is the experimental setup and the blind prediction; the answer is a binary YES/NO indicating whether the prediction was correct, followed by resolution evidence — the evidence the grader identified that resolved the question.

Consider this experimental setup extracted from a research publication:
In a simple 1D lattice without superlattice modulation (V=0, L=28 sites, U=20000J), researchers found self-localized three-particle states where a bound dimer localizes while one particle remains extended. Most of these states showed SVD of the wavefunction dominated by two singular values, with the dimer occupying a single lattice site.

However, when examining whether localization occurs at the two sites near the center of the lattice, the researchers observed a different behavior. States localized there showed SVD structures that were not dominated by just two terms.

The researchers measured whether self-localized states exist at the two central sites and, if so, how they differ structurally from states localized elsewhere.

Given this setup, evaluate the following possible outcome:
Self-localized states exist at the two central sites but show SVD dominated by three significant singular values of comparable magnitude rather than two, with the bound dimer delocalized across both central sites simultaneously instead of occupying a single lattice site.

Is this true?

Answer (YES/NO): NO